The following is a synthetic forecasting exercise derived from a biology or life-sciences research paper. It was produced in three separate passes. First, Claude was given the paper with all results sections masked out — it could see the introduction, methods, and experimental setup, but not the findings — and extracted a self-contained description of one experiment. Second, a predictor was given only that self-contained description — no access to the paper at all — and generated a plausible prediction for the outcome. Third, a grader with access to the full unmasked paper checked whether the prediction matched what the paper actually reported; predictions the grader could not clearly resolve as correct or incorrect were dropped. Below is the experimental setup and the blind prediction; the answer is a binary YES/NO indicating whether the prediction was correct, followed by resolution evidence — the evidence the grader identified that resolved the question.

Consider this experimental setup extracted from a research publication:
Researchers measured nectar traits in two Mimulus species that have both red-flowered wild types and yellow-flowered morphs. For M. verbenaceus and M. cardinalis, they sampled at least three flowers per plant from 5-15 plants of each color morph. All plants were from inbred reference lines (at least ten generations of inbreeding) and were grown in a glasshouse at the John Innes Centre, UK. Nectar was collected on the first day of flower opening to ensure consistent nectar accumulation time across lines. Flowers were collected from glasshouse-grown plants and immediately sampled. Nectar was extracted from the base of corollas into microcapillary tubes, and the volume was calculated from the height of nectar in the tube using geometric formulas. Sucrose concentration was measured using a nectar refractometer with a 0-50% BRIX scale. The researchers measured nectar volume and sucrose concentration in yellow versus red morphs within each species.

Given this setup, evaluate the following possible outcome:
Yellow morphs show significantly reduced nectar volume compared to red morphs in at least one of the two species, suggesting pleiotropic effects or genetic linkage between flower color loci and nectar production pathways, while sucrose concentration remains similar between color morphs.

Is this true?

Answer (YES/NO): NO